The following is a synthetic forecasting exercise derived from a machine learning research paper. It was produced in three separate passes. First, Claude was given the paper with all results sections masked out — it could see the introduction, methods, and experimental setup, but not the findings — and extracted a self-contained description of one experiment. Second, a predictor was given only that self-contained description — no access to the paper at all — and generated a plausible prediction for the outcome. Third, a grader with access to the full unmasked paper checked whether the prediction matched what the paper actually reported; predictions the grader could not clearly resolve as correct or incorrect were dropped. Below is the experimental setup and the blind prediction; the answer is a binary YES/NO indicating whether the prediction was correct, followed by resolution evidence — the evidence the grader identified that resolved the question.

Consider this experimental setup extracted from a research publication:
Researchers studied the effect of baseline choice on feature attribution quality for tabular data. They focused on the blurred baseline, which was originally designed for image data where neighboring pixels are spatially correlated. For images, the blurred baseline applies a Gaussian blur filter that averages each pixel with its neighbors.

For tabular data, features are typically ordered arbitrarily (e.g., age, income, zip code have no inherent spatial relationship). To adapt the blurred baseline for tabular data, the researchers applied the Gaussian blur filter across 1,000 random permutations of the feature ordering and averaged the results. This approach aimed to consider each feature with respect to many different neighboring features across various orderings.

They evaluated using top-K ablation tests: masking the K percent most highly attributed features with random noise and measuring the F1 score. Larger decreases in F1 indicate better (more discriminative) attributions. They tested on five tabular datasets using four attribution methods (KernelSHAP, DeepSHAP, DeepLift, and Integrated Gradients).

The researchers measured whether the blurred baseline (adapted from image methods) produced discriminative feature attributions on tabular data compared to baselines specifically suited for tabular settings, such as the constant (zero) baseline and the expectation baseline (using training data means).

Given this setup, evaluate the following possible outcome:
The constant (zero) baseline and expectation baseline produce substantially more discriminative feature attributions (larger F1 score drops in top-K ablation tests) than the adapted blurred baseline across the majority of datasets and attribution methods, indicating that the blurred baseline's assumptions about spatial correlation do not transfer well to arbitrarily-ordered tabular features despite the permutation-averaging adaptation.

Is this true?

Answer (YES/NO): NO